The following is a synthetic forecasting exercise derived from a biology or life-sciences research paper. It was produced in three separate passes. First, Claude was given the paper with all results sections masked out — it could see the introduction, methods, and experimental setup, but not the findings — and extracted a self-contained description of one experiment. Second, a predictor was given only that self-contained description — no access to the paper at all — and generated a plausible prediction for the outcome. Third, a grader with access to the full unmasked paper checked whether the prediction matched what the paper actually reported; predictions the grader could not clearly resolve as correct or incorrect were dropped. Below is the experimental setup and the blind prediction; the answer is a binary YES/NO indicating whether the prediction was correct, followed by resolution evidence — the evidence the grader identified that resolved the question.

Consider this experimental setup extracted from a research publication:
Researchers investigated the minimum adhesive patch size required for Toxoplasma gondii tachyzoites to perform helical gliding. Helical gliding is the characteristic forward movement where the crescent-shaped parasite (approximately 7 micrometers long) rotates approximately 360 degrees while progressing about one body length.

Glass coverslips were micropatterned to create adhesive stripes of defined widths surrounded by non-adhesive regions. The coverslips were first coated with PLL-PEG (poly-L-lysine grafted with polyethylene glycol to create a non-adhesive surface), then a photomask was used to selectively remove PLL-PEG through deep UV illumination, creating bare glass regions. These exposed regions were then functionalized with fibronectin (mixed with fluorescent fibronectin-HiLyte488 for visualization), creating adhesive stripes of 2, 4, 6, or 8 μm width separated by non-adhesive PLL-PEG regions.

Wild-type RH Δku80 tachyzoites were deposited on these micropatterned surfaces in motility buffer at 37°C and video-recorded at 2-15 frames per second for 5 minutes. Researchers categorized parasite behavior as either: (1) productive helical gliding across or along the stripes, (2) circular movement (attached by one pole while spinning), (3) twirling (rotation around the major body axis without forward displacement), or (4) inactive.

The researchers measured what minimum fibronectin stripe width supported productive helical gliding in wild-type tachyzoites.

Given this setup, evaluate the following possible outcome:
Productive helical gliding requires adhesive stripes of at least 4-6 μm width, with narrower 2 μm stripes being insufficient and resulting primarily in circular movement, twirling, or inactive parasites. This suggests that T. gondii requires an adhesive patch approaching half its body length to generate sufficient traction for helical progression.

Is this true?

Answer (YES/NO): NO